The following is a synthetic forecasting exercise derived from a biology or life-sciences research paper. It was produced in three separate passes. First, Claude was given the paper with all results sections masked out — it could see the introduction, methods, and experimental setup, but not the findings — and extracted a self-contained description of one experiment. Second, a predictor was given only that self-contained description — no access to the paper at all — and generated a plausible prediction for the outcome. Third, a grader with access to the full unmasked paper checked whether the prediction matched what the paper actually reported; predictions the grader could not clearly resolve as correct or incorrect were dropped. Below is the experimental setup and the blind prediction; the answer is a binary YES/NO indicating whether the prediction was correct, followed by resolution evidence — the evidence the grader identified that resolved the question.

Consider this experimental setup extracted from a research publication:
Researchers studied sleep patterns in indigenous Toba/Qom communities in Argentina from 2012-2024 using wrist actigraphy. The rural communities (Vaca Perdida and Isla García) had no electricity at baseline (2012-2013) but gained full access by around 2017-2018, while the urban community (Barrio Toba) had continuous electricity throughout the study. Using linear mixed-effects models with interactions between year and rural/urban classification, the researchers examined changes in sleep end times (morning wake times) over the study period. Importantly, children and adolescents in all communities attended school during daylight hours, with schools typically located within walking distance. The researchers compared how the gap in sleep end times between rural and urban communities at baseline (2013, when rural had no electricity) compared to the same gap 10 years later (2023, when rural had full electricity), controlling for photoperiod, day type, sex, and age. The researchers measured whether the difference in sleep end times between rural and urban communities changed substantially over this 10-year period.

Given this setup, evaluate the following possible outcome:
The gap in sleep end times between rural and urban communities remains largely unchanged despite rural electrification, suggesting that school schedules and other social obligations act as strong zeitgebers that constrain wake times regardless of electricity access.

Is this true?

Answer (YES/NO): NO